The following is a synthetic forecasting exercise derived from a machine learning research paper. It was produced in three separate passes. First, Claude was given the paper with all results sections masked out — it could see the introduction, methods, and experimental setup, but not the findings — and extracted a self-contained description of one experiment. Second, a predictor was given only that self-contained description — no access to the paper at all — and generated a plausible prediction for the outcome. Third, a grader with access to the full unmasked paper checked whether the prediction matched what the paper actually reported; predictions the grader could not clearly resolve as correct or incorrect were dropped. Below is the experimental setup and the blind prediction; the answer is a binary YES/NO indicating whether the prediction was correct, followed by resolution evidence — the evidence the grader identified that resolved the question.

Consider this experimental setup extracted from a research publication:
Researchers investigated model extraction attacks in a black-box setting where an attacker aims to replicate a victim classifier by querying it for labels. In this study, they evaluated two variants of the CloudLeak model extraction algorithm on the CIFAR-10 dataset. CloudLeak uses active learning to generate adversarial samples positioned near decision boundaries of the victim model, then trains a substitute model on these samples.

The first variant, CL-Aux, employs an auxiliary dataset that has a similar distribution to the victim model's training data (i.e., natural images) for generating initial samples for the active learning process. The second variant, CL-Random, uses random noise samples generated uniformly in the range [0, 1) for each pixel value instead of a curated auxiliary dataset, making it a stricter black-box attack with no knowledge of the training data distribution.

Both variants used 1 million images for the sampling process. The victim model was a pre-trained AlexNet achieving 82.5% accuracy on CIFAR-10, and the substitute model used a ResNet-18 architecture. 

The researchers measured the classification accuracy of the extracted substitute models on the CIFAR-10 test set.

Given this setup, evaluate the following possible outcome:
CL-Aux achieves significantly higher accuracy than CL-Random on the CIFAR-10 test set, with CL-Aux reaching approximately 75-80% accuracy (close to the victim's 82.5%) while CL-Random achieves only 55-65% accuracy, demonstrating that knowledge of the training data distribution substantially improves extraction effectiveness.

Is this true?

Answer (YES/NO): NO